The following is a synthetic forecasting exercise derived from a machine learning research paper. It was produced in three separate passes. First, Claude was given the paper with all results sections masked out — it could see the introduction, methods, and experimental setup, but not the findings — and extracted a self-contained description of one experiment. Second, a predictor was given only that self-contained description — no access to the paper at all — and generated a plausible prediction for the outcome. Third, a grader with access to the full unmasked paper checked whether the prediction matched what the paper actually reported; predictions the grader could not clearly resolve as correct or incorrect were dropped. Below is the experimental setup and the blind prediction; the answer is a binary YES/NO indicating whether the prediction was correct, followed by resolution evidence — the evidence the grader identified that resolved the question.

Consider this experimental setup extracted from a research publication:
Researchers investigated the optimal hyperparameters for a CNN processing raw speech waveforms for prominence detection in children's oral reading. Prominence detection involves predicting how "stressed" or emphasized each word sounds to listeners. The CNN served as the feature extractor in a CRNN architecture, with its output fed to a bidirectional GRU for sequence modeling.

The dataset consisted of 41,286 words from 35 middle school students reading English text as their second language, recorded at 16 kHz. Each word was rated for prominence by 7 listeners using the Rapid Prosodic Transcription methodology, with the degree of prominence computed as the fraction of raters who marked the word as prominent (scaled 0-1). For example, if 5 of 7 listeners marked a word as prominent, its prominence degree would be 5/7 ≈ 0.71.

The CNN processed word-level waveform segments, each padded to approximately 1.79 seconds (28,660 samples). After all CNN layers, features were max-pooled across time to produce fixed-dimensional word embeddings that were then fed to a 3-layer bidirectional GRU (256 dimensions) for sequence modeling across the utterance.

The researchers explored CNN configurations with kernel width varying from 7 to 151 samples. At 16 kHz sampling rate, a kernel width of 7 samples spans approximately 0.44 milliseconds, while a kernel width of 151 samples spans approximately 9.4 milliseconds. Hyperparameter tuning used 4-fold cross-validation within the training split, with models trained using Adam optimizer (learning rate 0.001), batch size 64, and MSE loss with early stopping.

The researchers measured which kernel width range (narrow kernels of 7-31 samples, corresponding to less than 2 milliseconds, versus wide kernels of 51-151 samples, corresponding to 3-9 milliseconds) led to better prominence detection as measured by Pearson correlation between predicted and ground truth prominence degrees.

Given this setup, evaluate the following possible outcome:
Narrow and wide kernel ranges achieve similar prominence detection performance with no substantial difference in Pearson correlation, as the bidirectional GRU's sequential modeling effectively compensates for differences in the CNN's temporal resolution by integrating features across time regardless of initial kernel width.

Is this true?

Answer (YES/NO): NO